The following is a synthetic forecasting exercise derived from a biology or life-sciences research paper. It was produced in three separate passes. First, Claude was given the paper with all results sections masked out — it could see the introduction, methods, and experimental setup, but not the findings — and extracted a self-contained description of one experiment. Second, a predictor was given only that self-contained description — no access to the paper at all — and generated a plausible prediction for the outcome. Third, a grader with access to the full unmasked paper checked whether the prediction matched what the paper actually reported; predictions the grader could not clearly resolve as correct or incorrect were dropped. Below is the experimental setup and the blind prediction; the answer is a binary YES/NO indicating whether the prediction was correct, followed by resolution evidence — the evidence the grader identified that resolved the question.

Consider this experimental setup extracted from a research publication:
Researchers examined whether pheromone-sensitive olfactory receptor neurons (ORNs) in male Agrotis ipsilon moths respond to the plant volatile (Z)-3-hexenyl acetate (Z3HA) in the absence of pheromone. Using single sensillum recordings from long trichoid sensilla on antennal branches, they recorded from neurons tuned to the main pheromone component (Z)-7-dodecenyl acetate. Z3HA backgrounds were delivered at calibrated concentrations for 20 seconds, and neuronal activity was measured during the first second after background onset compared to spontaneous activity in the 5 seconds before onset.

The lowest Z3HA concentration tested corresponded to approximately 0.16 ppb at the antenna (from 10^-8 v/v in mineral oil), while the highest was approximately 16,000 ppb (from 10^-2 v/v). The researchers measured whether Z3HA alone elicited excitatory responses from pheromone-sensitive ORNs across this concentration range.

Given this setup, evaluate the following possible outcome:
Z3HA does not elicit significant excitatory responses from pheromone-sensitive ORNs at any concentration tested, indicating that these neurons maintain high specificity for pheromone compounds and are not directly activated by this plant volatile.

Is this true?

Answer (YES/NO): NO